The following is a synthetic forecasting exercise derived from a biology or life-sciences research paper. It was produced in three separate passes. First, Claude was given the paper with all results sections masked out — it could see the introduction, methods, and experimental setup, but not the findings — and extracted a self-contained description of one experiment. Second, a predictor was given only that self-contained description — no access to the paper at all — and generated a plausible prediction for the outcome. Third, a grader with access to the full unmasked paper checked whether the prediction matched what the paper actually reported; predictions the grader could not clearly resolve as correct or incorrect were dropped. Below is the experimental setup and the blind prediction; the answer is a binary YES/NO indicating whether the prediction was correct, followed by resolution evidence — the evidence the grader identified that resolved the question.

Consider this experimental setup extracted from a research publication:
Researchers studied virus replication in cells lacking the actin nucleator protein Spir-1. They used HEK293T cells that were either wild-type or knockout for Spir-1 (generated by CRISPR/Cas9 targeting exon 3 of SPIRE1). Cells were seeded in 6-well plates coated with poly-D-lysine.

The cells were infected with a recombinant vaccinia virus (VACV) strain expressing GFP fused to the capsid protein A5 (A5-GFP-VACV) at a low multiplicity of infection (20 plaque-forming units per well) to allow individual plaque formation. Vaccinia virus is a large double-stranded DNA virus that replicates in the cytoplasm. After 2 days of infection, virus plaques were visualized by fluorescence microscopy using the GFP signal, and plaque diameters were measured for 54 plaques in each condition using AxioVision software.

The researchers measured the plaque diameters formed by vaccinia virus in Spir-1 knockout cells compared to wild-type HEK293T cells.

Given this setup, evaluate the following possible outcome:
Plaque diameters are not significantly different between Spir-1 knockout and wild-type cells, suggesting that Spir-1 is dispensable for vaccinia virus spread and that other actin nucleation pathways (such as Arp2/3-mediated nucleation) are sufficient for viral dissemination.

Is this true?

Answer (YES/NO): NO